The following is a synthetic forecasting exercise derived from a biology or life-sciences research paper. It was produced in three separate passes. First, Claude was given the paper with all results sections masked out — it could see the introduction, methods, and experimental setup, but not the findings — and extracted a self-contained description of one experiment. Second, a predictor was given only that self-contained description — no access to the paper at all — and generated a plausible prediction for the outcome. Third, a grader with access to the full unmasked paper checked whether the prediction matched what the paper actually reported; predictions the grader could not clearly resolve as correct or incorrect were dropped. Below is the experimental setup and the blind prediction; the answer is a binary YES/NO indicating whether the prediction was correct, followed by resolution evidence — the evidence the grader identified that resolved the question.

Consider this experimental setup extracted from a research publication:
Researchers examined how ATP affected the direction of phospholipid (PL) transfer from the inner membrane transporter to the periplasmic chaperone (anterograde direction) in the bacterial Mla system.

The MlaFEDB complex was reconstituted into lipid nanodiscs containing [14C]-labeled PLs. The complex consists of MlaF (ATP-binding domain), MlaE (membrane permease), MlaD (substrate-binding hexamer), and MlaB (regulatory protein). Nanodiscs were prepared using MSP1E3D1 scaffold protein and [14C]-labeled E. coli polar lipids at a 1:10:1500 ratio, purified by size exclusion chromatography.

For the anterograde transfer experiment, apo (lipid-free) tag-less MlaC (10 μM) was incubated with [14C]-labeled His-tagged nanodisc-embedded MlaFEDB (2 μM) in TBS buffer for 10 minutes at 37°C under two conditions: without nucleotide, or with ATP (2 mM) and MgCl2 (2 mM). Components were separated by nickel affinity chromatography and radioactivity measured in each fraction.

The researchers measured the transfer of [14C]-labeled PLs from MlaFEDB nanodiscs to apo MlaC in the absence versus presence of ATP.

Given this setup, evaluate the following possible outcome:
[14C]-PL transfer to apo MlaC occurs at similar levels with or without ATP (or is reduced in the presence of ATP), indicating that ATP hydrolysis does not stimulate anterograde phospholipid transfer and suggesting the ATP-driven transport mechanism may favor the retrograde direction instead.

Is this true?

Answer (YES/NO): YES